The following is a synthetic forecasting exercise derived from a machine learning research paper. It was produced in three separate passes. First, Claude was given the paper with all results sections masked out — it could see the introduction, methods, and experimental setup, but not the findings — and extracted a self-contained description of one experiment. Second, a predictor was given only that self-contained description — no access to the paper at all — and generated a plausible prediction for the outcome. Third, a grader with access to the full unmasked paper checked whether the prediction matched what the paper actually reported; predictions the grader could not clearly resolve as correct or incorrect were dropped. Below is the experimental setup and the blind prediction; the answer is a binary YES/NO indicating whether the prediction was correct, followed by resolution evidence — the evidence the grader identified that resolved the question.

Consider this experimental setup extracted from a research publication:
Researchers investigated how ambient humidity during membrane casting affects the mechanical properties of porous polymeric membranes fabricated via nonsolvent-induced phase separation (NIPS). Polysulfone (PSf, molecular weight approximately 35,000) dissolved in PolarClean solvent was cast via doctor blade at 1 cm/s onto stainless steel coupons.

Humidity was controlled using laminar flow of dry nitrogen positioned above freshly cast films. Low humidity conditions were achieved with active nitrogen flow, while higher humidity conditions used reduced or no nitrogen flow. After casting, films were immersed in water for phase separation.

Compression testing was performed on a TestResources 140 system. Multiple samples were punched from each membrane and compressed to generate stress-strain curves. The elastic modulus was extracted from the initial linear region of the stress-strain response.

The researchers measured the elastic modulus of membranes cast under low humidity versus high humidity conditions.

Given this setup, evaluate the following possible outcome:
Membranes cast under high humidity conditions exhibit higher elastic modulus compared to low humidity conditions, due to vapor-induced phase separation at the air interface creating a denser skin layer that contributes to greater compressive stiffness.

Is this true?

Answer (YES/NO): NO